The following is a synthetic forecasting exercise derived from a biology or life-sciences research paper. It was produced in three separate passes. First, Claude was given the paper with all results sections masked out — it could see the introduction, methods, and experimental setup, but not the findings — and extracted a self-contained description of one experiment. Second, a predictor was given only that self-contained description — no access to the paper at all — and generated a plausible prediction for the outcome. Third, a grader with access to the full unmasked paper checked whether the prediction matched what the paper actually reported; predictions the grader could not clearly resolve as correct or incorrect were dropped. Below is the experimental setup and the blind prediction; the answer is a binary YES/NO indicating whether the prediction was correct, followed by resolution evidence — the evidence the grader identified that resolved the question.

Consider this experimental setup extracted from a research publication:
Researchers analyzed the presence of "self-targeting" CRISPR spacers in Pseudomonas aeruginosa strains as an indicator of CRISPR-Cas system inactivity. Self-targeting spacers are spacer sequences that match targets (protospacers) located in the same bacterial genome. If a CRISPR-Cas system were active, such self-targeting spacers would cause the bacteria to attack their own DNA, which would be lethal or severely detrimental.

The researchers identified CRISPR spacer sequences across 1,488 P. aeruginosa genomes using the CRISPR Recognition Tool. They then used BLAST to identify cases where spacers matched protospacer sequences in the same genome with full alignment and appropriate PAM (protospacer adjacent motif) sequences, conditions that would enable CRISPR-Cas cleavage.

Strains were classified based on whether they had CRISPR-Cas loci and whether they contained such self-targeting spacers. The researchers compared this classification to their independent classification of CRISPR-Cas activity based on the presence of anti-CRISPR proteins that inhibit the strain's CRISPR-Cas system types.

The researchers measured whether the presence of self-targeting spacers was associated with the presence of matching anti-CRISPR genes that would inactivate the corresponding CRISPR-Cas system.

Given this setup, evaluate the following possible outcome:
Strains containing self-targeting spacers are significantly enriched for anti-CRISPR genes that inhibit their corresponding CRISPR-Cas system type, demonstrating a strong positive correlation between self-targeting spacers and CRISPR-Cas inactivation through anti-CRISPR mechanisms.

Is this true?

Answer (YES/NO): YES